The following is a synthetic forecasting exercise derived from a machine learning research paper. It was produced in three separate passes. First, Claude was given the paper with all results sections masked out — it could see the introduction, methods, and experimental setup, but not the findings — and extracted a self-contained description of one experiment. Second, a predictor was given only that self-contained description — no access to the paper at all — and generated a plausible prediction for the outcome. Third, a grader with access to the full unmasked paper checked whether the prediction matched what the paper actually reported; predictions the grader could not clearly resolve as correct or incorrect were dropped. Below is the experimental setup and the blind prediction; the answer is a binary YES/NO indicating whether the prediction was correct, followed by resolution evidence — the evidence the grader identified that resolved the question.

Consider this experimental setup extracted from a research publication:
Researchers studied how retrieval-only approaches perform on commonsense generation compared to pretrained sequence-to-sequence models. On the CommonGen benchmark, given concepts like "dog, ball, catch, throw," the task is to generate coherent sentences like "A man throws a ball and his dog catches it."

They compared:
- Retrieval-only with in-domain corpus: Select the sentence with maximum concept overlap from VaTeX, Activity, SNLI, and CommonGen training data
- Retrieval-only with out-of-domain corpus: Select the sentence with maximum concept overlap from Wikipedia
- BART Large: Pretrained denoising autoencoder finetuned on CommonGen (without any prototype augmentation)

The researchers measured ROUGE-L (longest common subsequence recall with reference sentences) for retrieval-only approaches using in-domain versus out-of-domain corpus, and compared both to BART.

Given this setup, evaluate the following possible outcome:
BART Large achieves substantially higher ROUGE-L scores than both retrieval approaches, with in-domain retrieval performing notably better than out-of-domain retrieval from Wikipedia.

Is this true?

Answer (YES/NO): NO